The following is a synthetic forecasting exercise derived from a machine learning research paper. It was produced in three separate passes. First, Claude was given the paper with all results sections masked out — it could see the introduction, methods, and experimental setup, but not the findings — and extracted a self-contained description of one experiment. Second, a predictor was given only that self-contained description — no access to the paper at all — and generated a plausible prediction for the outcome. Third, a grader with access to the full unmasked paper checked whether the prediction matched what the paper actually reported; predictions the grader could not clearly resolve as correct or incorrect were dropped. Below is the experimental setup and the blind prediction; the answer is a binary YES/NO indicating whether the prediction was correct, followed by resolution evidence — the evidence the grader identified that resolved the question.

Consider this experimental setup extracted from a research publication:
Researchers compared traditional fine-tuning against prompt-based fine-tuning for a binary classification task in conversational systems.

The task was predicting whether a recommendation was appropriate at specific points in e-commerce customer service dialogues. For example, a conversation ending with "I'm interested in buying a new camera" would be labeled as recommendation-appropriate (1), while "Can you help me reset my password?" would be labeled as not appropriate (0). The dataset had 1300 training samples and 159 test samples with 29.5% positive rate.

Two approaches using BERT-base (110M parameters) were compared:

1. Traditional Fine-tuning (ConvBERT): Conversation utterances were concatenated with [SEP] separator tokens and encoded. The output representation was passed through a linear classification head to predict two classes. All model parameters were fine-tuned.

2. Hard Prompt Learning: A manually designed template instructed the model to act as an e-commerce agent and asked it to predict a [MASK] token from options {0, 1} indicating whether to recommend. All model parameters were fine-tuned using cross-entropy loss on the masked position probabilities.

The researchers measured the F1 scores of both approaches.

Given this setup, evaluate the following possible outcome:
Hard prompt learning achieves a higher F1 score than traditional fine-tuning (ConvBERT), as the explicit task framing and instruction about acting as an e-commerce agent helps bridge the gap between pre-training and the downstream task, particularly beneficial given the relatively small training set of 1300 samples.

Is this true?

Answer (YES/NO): YES